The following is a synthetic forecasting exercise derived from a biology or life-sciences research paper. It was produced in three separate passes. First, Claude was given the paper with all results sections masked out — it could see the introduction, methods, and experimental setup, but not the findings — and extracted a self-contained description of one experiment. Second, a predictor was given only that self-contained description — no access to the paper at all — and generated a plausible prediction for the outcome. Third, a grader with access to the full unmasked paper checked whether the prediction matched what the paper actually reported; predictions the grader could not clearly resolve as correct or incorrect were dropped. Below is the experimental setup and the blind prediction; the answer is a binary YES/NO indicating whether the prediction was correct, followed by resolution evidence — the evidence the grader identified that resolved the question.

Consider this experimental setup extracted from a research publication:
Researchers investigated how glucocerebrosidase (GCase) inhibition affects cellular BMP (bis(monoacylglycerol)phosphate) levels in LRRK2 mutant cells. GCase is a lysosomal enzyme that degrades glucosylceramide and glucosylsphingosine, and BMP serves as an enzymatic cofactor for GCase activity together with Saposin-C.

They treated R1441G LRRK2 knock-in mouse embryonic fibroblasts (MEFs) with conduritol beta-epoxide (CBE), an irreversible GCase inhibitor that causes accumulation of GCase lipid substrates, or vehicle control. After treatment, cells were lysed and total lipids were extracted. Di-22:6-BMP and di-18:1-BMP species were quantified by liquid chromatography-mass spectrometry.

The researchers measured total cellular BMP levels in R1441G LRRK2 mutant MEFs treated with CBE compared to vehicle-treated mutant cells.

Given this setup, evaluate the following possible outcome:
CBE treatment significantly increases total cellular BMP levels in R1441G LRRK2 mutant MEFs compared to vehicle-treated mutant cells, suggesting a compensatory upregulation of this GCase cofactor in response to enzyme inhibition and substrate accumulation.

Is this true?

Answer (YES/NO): YES